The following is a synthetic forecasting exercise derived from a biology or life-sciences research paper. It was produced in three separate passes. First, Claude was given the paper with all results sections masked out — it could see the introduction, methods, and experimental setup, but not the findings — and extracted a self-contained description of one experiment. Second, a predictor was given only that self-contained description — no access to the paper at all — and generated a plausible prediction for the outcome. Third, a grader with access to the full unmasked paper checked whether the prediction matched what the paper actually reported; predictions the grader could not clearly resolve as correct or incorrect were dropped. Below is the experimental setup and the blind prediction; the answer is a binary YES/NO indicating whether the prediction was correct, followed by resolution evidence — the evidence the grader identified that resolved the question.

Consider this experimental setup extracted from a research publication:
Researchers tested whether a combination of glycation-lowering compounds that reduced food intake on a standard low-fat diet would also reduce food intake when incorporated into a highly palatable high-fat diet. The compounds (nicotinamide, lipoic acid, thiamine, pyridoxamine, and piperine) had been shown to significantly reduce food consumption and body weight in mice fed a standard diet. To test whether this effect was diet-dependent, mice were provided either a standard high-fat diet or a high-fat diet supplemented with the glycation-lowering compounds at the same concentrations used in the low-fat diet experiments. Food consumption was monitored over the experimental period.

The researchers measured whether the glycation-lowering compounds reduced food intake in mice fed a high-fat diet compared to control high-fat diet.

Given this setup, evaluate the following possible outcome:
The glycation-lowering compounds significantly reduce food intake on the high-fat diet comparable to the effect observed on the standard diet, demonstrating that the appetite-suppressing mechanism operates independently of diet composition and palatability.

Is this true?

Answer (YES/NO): NO